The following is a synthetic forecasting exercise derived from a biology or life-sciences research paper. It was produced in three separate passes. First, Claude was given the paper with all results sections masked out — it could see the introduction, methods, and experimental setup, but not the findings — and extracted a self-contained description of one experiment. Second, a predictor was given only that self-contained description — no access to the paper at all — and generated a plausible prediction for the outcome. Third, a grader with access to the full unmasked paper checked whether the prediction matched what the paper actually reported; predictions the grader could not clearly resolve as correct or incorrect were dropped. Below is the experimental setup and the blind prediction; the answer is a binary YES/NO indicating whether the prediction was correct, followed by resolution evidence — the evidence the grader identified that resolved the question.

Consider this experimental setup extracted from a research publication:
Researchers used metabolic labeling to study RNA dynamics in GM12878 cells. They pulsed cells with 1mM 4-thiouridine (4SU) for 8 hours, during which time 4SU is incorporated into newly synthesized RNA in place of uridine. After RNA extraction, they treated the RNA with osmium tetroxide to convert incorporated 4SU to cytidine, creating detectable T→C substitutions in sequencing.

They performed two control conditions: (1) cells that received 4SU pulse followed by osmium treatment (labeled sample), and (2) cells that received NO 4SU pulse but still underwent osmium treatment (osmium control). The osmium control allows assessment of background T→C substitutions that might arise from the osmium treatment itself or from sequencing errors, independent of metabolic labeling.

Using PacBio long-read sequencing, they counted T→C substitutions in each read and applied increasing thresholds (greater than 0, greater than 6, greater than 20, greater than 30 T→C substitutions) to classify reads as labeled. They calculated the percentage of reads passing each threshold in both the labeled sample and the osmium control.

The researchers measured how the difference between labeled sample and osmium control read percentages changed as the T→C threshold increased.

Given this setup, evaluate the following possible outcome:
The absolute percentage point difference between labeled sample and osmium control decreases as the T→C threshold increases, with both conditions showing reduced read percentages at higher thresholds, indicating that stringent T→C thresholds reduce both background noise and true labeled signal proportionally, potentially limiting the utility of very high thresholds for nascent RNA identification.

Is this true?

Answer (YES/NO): NO